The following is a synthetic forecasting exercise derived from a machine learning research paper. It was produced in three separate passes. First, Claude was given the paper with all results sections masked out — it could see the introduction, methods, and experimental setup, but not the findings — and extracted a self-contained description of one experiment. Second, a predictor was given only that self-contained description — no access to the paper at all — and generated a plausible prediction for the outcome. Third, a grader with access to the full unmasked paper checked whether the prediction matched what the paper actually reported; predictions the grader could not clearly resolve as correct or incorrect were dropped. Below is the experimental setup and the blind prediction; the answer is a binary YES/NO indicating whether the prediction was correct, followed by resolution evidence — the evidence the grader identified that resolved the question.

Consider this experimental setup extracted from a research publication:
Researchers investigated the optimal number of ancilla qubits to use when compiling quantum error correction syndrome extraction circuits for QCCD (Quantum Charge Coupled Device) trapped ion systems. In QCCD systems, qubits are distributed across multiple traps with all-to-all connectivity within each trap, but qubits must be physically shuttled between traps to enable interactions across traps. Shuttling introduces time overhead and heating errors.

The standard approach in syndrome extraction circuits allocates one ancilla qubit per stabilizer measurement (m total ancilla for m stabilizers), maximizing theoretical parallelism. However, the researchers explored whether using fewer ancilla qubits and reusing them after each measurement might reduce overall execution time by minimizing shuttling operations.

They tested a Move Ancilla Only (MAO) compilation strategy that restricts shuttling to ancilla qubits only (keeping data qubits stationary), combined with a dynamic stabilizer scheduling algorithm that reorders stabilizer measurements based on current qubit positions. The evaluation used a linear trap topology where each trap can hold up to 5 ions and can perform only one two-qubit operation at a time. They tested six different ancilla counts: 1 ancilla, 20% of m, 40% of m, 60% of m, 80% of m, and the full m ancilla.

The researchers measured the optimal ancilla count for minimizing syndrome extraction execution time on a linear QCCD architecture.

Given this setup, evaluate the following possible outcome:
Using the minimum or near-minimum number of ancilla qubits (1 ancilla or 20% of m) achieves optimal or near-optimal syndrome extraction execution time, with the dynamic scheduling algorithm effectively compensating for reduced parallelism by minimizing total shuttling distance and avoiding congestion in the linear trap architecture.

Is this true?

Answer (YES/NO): YES